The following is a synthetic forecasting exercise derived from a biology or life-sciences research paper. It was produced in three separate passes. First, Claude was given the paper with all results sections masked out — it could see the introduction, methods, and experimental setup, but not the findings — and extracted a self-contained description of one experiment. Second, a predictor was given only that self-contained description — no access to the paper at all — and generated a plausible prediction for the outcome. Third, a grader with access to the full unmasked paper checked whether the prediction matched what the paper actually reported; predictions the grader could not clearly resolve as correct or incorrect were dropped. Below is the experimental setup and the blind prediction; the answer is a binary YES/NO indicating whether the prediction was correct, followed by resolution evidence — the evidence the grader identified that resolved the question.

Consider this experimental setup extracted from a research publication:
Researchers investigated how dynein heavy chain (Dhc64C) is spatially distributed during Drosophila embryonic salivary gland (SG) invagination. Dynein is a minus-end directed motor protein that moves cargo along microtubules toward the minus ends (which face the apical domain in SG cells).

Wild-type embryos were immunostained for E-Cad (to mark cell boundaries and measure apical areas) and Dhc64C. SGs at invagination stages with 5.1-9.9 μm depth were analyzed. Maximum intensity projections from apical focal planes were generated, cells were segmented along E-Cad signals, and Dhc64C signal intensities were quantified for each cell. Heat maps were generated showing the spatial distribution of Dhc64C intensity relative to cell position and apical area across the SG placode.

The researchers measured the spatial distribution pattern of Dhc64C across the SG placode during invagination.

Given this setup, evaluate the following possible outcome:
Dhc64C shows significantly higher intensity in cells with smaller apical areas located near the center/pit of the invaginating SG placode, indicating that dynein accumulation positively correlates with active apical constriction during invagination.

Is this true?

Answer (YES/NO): YES